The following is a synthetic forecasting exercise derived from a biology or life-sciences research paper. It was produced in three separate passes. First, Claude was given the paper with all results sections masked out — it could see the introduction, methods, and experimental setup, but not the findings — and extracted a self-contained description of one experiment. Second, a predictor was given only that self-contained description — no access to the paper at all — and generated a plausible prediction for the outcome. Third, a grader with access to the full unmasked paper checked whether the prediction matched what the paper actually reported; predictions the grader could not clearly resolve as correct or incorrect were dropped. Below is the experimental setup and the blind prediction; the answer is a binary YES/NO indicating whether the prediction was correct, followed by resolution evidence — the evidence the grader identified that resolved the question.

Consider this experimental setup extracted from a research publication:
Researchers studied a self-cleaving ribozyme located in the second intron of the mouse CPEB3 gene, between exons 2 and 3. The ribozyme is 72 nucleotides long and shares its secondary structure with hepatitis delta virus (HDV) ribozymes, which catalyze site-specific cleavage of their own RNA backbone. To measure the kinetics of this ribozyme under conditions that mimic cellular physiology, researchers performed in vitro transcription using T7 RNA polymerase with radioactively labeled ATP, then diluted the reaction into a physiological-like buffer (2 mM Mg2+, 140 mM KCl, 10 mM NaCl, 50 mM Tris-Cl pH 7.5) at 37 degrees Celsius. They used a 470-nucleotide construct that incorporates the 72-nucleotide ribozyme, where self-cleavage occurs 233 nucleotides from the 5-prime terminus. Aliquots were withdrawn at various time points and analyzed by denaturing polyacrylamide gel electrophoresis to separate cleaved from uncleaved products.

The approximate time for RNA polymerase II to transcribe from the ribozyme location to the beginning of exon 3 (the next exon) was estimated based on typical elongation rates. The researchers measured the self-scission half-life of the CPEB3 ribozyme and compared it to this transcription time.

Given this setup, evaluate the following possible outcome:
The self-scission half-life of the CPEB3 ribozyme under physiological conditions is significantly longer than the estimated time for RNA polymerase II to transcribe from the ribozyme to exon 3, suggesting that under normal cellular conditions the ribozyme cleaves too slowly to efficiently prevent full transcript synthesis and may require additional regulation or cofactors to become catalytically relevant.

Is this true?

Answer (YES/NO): NO